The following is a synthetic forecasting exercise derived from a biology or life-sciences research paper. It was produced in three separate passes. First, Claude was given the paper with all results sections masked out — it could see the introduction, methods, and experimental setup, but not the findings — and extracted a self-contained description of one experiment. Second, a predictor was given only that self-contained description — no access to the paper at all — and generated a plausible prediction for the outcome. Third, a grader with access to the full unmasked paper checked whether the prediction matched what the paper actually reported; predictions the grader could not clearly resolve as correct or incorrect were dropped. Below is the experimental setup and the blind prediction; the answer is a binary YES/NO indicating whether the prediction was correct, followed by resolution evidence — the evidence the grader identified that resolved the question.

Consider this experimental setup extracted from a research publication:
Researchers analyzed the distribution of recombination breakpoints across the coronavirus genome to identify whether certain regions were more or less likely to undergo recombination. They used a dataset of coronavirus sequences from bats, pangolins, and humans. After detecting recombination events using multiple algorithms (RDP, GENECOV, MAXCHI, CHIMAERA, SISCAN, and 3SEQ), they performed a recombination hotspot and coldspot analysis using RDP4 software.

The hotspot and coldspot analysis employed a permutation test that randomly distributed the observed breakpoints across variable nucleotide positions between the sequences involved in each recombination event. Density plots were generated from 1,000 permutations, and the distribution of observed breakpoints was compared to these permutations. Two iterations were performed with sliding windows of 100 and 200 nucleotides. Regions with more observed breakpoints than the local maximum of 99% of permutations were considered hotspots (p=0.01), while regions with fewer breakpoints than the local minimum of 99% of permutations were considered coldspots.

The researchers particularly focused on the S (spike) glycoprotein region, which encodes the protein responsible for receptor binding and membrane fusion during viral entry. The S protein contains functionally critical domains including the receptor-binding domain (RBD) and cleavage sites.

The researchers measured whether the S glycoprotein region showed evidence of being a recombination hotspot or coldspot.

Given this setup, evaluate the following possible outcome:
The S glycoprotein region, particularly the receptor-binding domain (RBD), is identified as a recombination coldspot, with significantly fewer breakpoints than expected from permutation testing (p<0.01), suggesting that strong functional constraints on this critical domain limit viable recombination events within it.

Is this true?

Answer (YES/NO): NO